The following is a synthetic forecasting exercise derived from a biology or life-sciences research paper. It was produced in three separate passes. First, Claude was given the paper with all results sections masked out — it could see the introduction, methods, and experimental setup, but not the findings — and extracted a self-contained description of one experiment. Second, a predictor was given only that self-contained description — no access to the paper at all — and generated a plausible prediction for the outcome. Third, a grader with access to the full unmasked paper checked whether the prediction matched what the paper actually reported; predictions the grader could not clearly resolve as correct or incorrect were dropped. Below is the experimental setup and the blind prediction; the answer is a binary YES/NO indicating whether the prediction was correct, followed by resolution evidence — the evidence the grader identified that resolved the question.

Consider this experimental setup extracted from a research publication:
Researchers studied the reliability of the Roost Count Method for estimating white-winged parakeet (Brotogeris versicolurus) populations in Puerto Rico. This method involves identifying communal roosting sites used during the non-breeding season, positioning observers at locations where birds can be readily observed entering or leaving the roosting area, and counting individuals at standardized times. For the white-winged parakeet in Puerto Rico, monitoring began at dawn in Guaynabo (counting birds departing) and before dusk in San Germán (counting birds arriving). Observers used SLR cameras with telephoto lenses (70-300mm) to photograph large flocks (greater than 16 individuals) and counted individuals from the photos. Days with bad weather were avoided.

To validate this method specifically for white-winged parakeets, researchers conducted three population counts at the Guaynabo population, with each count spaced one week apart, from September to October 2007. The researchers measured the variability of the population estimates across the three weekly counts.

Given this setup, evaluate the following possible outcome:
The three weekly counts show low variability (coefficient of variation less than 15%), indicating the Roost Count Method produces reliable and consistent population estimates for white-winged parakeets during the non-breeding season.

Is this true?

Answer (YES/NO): YES